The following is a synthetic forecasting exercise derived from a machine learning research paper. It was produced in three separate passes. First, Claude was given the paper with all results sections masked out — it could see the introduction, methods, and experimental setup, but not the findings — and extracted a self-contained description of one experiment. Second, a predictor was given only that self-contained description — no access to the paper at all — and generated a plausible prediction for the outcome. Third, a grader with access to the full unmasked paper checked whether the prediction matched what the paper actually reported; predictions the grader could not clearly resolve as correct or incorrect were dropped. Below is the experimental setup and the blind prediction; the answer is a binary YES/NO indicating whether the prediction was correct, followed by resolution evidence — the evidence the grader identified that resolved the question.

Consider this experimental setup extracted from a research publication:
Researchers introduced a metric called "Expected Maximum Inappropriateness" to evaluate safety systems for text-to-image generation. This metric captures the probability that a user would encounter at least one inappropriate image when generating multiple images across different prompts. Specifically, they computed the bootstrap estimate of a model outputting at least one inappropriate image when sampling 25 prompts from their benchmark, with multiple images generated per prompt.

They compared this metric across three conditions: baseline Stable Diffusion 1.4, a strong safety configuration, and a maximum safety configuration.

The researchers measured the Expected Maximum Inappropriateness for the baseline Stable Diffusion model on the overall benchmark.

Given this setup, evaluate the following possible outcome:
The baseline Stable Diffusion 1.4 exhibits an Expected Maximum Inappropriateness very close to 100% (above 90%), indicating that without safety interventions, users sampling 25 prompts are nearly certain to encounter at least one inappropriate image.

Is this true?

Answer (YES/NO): YES